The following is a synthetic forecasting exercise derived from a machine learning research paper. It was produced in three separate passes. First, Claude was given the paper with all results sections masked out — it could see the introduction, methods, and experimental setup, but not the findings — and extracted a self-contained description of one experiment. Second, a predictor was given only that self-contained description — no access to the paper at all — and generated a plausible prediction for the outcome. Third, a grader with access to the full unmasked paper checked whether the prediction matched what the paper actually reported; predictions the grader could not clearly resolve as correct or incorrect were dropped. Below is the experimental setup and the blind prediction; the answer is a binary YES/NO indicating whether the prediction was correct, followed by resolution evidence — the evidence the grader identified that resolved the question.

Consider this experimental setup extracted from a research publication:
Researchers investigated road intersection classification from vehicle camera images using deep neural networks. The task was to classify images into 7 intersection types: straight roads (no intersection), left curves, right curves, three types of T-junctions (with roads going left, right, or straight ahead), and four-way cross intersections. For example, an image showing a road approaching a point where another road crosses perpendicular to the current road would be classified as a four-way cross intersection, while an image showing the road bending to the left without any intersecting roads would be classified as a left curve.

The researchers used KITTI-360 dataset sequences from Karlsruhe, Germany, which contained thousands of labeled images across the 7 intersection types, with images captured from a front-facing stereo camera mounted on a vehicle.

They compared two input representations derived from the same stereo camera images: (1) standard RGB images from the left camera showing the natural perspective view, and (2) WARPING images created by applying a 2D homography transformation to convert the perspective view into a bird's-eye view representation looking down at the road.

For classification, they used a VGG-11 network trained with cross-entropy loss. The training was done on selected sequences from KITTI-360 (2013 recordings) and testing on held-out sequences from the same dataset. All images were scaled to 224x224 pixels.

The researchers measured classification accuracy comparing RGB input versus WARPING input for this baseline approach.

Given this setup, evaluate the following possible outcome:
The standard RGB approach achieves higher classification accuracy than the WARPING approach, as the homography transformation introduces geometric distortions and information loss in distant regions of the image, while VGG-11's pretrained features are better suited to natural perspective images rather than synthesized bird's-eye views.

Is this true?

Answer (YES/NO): NO